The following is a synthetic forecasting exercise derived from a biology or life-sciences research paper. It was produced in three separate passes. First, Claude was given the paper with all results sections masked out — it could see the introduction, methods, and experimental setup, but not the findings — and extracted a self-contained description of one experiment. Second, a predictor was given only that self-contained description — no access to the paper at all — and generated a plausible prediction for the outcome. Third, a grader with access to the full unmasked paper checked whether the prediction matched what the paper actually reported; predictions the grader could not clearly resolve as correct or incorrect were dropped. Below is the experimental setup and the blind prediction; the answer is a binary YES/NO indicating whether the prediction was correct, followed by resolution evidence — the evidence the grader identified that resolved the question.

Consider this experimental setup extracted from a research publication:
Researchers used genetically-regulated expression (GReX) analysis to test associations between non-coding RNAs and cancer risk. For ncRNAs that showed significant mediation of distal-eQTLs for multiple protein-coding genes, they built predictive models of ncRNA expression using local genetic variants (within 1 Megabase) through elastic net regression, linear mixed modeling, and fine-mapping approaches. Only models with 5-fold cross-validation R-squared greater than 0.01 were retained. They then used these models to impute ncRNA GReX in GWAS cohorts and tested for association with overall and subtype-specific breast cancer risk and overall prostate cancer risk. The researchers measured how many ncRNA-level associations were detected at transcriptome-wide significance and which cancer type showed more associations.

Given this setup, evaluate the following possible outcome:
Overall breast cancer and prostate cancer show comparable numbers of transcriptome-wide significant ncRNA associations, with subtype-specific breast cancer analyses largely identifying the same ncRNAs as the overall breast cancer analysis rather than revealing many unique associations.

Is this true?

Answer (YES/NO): NO